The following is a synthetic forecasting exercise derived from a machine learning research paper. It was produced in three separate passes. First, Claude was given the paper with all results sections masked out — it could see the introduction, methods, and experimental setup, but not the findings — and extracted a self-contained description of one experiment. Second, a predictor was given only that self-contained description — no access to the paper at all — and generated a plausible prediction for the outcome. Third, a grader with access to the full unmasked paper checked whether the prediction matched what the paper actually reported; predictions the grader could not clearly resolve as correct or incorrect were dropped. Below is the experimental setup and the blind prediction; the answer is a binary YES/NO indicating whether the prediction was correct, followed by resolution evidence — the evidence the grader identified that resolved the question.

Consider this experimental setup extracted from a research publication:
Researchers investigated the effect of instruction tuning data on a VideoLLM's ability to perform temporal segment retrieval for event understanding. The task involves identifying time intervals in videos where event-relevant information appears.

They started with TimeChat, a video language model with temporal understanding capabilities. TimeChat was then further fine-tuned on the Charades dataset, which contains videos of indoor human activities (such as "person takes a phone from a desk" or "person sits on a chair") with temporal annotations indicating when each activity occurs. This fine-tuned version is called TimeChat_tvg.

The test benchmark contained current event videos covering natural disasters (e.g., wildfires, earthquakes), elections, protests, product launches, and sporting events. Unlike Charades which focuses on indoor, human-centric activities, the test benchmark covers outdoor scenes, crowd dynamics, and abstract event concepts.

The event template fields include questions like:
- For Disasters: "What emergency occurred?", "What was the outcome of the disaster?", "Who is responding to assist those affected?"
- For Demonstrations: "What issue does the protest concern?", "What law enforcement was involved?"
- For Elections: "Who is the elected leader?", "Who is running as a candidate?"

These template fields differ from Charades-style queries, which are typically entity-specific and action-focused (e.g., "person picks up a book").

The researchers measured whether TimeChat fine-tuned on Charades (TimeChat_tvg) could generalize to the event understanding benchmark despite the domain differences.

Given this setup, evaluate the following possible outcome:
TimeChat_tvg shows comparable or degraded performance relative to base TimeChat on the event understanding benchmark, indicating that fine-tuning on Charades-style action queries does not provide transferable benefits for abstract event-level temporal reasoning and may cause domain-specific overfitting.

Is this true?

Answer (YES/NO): NO